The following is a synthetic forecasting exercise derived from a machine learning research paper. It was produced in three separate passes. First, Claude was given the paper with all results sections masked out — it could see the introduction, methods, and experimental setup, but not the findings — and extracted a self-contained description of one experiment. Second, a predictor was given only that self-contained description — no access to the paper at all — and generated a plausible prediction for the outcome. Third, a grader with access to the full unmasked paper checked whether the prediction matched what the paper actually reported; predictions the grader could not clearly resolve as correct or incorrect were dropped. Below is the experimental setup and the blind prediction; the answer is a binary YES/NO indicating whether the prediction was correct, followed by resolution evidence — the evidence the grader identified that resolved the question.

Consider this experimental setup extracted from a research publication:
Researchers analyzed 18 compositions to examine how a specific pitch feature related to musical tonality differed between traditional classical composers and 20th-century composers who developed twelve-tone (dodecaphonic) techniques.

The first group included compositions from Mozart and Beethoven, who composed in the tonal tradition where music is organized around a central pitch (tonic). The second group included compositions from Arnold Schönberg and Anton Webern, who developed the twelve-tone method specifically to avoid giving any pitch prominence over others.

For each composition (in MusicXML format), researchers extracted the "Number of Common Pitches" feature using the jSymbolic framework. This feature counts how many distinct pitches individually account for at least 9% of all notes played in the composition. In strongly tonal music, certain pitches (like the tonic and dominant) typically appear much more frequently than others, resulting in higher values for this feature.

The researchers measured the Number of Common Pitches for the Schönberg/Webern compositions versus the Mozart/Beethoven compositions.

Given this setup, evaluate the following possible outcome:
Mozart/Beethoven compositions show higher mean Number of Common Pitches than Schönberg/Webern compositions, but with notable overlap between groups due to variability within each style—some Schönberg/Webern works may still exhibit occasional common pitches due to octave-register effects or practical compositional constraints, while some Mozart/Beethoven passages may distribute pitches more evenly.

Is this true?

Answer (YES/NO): NO